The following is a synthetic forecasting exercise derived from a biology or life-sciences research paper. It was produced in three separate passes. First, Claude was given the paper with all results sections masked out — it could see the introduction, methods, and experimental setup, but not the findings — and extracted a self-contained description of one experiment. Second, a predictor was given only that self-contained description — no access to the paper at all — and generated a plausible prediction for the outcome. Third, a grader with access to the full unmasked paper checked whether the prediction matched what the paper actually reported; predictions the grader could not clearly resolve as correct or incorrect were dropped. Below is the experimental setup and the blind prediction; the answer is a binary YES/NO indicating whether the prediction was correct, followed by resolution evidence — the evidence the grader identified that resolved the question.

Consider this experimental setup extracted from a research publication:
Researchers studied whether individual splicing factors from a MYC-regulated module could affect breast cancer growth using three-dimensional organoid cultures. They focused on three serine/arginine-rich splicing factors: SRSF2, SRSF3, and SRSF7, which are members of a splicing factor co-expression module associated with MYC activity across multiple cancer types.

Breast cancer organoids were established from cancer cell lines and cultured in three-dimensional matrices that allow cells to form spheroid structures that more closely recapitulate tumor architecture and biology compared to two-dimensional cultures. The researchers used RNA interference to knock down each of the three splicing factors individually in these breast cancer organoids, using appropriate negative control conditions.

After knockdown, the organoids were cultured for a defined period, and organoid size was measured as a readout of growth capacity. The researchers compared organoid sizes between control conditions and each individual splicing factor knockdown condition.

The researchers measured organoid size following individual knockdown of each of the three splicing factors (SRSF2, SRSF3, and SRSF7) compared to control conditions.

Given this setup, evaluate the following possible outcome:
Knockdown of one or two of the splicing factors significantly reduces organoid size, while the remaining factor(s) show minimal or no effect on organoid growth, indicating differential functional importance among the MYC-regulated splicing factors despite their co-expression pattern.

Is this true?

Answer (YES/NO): YES